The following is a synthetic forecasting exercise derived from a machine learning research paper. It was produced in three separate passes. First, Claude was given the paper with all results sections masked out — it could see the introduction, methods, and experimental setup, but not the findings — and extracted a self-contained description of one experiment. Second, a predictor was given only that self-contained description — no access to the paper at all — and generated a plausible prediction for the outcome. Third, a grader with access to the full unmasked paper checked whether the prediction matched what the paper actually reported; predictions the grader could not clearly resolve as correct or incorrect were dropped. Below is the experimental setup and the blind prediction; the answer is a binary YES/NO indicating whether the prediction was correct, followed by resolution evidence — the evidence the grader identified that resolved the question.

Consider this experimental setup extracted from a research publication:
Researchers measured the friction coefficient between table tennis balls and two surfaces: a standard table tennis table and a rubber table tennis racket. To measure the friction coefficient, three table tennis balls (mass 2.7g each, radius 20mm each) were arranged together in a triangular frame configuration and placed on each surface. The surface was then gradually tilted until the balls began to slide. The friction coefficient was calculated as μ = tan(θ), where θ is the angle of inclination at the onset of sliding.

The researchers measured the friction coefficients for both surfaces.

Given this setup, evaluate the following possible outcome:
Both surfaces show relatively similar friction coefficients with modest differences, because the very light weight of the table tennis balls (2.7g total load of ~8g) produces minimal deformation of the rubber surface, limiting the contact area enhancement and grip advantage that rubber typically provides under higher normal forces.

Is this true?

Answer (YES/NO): NO